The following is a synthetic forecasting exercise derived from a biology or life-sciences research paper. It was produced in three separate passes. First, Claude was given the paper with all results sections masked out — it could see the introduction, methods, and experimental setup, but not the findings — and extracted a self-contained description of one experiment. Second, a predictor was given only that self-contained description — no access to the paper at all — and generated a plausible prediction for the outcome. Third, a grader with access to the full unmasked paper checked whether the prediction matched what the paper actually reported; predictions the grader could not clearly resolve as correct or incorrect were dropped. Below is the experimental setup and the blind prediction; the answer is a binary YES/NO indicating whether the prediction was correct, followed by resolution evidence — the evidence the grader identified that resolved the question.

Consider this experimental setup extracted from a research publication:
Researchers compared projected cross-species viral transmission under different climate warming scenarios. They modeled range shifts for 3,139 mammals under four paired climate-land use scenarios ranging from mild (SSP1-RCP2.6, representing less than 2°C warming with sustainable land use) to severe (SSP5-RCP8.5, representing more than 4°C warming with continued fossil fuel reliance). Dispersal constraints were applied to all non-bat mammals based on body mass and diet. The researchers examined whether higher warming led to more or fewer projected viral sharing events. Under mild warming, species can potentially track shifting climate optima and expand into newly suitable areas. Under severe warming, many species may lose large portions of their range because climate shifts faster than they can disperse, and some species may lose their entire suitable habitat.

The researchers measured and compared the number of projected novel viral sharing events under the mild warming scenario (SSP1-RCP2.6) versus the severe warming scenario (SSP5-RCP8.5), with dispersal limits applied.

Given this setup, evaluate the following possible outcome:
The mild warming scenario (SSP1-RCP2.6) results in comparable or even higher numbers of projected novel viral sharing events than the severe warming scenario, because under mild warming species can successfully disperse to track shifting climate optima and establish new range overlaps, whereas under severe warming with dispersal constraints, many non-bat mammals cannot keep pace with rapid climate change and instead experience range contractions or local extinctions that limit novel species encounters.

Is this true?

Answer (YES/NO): YES